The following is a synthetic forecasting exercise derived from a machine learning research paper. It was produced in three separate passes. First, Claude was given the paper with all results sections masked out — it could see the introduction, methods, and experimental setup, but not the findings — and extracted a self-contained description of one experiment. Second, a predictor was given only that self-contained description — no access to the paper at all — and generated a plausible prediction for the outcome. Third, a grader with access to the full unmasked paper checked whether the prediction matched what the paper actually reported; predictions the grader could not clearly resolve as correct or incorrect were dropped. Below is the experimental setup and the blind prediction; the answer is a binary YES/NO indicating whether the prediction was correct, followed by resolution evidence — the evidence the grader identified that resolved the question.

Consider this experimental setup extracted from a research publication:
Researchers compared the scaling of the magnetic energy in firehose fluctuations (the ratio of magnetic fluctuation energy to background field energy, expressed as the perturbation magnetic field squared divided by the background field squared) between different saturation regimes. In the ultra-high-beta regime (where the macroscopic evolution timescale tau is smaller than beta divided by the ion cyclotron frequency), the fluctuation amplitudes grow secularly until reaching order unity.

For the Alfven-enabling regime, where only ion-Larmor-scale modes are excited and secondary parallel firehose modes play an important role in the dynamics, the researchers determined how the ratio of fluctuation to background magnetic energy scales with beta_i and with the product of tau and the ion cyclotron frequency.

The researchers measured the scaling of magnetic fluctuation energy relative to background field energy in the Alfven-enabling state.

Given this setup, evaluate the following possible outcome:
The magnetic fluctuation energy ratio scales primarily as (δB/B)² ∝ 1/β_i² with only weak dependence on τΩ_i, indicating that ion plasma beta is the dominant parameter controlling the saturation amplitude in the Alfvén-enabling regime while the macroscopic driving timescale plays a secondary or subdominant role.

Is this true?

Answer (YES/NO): NO